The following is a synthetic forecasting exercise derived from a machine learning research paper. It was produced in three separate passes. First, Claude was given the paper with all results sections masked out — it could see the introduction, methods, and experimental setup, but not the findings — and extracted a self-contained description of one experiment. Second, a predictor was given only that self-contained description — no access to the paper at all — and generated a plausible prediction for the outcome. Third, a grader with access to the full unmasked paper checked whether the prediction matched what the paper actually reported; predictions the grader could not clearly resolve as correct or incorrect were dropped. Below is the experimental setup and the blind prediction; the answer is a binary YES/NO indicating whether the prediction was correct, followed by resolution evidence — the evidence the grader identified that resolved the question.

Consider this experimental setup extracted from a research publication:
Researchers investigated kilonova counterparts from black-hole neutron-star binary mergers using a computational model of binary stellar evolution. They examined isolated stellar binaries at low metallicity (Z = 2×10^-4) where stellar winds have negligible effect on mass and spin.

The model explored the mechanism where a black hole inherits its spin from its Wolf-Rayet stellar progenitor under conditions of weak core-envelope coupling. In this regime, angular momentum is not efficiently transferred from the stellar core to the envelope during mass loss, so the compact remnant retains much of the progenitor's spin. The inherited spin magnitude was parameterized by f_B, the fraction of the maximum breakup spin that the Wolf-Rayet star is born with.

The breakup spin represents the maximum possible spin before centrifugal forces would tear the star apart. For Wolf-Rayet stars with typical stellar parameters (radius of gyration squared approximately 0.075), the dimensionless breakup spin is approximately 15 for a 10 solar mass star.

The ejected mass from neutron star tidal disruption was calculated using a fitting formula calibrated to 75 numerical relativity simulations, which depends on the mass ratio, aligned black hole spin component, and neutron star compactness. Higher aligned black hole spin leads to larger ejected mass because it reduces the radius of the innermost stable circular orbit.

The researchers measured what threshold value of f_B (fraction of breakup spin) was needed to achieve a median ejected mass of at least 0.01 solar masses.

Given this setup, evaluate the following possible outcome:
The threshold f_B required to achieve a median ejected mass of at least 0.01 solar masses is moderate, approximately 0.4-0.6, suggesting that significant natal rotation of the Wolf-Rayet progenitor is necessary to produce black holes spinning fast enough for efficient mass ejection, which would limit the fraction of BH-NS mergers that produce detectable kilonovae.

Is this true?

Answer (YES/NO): NO